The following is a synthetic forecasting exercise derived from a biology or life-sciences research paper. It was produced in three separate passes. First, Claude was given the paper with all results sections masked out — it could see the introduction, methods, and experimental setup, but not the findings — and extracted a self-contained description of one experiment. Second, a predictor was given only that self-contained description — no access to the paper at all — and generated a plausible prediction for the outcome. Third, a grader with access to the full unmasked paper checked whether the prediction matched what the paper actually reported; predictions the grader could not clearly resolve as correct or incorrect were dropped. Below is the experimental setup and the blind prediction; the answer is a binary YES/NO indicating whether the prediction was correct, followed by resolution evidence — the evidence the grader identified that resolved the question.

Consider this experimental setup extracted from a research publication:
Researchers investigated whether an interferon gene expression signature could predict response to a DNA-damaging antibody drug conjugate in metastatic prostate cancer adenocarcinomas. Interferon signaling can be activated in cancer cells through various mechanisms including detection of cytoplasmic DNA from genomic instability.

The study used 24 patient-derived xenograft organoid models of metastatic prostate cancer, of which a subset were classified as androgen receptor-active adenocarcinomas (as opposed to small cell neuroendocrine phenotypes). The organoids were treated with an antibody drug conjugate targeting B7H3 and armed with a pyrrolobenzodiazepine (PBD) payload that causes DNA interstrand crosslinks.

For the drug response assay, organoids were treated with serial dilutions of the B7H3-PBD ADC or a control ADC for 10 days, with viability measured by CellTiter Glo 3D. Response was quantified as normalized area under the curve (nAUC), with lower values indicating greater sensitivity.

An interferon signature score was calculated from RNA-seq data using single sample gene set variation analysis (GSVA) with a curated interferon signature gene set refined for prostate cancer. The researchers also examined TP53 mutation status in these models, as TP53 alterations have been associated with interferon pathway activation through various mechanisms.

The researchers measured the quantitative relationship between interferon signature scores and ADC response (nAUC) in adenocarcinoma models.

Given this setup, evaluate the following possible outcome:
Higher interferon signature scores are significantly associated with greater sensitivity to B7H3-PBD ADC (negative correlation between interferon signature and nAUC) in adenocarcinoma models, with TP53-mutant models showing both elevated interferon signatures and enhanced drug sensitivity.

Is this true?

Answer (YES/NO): YES